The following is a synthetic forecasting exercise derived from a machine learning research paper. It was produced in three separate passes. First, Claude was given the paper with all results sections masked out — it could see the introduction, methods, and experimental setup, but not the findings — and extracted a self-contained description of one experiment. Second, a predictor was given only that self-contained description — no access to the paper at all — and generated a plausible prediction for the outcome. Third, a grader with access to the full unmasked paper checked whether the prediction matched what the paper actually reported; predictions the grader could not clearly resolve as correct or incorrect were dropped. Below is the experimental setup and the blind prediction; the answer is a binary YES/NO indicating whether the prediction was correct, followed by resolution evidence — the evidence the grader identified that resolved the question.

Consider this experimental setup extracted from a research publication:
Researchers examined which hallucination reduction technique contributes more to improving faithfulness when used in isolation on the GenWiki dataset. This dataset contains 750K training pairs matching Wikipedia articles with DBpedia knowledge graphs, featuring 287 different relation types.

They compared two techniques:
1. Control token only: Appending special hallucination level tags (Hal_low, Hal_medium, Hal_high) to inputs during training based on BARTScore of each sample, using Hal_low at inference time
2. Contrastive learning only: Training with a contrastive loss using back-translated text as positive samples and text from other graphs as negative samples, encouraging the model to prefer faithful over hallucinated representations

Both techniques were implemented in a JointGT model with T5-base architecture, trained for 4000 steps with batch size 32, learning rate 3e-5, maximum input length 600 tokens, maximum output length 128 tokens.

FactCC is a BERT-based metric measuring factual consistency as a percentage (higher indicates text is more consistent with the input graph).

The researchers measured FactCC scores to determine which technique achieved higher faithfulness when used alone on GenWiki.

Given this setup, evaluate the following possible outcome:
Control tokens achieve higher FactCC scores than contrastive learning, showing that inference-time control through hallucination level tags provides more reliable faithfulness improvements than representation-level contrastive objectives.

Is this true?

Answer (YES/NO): YES